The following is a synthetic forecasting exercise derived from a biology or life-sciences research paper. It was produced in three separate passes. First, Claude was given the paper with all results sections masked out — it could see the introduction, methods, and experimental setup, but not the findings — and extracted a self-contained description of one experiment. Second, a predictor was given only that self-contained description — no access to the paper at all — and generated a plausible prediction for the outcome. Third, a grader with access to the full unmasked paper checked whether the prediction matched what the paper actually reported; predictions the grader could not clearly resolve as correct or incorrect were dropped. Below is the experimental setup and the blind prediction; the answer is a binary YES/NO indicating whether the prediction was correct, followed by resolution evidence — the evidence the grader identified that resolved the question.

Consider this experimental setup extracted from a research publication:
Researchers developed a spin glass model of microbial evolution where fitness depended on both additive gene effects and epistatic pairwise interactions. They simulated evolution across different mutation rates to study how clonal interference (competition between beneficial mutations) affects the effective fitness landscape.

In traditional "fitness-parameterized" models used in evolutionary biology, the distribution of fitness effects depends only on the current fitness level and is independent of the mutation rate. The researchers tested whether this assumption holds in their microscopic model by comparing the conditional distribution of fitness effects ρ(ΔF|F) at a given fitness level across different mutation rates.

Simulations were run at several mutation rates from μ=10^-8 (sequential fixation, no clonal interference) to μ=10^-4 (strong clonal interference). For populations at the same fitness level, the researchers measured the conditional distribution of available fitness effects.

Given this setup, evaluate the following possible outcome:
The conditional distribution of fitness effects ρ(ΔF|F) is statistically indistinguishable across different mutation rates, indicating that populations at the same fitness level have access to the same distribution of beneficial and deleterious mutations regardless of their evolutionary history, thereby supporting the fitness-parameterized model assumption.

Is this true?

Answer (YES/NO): NO